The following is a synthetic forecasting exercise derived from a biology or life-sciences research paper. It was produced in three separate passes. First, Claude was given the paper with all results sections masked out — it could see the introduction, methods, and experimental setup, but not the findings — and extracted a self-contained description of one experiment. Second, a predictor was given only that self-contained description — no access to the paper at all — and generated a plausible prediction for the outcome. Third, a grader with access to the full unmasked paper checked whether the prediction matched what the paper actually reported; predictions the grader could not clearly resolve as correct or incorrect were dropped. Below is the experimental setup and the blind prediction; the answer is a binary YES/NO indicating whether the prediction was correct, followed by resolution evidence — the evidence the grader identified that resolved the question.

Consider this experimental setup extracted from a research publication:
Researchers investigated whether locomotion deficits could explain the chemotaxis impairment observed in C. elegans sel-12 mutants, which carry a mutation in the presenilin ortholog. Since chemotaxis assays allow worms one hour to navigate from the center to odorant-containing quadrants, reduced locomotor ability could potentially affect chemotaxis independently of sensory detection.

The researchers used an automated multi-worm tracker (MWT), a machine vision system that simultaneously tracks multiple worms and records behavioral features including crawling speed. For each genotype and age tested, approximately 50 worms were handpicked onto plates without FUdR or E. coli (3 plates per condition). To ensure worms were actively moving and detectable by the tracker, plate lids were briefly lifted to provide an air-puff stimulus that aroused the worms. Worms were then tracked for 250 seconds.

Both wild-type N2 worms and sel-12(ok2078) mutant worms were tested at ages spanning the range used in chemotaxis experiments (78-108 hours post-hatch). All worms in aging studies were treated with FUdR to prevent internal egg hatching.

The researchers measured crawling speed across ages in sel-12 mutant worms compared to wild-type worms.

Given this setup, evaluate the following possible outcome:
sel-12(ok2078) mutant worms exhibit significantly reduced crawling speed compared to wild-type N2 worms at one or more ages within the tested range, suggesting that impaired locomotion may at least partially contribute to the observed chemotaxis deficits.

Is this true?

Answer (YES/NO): NO